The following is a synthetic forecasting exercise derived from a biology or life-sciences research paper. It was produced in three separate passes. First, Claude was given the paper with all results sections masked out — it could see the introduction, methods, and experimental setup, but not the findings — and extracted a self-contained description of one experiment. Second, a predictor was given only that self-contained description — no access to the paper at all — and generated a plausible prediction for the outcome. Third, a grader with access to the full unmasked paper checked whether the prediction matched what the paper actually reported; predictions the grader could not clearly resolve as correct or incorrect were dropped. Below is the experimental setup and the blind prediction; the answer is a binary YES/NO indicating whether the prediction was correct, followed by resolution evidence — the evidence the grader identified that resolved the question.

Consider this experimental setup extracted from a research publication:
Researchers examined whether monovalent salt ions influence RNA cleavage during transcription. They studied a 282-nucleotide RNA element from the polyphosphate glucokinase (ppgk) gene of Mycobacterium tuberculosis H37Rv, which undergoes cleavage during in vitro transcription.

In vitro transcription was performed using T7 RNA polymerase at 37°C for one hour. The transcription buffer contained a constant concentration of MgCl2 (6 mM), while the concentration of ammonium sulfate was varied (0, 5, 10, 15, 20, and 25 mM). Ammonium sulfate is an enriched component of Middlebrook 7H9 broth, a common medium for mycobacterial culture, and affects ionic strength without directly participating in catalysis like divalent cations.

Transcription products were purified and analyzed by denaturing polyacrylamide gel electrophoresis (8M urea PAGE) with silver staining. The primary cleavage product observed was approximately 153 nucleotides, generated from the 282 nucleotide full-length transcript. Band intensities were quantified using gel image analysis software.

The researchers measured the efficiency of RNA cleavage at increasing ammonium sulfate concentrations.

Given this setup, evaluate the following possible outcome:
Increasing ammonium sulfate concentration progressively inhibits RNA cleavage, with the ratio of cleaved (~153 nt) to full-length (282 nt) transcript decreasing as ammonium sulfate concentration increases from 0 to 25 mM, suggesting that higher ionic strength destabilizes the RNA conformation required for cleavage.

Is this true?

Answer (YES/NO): NO